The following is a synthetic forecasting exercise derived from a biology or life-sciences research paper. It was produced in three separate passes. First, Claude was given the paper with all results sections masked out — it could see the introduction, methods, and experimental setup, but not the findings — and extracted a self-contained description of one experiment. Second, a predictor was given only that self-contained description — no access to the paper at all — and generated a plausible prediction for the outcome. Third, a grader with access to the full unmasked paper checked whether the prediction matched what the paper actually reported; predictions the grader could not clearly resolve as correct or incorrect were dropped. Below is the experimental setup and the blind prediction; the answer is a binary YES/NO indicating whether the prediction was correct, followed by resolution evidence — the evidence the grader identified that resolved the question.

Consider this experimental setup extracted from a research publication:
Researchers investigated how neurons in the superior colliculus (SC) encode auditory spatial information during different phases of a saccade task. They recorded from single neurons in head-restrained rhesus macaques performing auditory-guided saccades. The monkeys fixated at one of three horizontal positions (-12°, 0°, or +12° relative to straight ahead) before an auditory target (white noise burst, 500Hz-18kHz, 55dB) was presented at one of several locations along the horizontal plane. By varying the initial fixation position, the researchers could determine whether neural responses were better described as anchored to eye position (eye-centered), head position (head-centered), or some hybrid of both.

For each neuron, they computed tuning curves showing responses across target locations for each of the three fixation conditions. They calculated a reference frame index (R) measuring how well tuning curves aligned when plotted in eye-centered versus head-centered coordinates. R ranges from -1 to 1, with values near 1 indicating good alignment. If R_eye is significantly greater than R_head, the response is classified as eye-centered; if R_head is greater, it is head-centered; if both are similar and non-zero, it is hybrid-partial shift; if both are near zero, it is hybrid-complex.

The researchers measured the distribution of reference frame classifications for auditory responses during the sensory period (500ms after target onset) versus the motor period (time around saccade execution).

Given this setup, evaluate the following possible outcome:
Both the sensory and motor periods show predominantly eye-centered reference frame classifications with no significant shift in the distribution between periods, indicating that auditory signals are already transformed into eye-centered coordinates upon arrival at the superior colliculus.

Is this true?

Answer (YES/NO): NO